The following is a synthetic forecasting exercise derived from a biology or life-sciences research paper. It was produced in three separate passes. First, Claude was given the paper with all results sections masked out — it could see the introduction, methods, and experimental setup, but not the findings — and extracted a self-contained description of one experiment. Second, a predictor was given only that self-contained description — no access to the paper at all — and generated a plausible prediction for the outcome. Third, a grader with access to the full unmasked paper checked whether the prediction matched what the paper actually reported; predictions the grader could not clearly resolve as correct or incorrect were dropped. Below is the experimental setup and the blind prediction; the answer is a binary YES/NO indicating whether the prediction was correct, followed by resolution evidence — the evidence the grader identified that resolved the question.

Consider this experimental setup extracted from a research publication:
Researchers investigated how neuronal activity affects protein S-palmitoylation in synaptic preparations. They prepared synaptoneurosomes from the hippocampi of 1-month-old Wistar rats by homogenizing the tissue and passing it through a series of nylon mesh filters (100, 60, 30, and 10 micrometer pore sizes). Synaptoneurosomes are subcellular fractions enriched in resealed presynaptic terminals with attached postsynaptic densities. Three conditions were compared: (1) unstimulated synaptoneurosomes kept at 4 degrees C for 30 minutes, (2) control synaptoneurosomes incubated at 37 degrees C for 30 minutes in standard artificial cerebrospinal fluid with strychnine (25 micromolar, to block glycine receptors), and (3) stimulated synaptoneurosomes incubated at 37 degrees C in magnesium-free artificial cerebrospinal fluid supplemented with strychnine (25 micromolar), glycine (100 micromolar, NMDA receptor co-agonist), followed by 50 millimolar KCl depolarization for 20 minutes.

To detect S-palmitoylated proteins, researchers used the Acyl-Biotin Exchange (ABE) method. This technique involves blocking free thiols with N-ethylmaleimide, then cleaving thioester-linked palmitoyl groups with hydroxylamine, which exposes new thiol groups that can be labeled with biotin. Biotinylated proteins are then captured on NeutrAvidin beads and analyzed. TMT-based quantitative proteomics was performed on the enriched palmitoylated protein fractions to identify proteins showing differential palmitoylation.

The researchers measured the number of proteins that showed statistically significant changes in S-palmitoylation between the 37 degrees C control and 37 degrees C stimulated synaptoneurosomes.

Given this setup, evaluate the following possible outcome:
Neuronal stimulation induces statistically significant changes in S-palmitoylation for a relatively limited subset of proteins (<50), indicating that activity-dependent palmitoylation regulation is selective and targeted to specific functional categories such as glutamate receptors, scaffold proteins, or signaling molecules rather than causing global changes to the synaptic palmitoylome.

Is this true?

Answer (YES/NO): NO